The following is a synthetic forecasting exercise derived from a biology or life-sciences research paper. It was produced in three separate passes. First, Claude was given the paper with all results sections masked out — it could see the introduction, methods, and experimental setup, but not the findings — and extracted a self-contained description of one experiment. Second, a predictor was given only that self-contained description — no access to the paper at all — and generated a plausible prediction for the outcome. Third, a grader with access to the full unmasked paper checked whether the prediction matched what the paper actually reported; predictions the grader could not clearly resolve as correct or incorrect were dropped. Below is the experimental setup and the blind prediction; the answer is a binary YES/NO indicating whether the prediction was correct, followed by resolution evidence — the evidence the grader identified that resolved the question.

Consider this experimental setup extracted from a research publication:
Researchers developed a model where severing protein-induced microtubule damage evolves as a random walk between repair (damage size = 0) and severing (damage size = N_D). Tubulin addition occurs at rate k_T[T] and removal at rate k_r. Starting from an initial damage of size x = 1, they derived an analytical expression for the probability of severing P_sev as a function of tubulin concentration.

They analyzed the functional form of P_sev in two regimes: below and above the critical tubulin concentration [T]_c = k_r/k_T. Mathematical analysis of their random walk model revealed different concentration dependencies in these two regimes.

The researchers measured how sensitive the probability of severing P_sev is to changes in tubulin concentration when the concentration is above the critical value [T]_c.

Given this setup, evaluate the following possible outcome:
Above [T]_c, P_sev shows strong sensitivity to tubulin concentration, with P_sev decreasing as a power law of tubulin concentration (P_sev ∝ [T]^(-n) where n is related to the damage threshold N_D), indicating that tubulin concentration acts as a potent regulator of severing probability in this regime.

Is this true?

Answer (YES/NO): YES